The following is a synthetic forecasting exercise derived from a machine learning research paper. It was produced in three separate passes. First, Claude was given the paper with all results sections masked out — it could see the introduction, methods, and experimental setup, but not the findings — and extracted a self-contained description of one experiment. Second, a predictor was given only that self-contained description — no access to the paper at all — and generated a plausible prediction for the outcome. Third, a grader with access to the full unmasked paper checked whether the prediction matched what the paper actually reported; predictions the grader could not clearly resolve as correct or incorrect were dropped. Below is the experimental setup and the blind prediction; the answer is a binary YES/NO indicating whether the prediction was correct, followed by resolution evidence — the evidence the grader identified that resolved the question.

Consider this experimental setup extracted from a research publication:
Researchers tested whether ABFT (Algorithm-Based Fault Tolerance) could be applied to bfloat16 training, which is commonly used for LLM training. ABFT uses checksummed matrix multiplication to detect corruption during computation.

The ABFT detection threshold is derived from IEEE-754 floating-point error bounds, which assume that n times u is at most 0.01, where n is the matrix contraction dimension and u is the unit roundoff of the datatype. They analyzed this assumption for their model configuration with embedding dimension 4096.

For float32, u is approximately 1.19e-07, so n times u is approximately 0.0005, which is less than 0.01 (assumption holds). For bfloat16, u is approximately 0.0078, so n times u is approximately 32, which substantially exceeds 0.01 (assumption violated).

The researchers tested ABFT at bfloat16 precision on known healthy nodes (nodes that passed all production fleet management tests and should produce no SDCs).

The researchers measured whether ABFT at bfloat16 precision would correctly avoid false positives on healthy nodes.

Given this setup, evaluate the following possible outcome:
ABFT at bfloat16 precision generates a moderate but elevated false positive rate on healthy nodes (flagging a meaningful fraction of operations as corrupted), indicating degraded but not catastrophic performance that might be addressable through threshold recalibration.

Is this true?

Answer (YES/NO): NO